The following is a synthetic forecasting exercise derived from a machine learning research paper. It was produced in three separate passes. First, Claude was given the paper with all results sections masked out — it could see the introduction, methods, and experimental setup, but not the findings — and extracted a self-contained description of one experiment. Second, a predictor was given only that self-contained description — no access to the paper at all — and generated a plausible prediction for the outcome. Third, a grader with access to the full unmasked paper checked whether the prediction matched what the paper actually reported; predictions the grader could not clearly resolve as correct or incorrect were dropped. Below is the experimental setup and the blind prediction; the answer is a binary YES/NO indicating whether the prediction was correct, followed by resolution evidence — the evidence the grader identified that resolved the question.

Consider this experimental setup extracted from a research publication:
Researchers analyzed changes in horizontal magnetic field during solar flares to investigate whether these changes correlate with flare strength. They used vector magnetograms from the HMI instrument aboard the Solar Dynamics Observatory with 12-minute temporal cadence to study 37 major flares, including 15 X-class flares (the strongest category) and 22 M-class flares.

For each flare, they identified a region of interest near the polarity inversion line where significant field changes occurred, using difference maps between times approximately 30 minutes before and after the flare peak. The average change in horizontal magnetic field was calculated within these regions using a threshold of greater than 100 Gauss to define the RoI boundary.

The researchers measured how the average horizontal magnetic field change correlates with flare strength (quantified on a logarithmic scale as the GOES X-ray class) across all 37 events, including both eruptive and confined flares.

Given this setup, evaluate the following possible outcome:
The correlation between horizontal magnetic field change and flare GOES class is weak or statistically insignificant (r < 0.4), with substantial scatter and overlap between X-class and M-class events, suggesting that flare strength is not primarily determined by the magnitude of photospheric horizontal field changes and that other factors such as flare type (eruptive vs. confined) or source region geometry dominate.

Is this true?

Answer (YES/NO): YES